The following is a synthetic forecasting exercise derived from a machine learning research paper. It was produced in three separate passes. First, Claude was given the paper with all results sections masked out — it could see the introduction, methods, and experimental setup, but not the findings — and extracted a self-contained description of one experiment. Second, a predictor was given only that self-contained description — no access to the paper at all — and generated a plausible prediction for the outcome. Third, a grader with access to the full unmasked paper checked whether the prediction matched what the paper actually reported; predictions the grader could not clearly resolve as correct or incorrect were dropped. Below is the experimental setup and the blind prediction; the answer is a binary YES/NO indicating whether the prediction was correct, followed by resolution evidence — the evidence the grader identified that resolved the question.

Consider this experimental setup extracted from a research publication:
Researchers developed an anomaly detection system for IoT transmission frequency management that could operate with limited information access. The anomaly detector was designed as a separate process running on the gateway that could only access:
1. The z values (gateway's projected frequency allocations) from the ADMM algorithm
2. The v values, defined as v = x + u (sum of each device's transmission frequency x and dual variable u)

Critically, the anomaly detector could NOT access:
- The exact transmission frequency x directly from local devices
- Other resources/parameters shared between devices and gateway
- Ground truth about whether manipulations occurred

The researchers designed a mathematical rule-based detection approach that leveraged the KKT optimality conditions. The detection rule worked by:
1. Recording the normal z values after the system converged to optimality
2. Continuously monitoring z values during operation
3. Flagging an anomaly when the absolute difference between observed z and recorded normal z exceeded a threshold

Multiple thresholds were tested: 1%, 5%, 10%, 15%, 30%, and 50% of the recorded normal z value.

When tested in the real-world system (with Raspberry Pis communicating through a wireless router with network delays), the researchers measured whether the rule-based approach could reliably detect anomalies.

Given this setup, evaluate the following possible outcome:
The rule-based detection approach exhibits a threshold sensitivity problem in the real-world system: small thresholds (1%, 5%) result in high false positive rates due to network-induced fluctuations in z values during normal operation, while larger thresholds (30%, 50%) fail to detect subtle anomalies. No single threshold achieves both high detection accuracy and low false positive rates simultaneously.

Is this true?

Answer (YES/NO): NO